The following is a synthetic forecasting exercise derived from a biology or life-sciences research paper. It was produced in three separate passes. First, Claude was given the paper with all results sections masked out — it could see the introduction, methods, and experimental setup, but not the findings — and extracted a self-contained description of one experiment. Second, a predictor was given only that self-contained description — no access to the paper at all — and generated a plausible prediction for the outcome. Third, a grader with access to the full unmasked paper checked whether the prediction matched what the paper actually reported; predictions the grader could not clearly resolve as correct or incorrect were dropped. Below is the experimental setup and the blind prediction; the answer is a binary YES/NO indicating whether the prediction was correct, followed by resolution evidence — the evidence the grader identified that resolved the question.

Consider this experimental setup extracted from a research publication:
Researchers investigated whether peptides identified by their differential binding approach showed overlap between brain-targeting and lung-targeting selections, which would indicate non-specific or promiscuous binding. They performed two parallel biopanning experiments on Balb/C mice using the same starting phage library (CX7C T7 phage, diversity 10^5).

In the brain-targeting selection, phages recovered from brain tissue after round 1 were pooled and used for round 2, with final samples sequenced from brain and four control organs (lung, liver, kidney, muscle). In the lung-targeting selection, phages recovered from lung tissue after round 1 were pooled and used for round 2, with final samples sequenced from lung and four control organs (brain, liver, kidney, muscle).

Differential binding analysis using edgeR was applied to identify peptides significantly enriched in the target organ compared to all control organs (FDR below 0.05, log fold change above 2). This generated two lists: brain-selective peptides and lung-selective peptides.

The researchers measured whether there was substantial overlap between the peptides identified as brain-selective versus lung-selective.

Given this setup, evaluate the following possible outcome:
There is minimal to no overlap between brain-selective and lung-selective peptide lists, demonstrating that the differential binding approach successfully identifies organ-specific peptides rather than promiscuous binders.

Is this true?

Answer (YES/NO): YES